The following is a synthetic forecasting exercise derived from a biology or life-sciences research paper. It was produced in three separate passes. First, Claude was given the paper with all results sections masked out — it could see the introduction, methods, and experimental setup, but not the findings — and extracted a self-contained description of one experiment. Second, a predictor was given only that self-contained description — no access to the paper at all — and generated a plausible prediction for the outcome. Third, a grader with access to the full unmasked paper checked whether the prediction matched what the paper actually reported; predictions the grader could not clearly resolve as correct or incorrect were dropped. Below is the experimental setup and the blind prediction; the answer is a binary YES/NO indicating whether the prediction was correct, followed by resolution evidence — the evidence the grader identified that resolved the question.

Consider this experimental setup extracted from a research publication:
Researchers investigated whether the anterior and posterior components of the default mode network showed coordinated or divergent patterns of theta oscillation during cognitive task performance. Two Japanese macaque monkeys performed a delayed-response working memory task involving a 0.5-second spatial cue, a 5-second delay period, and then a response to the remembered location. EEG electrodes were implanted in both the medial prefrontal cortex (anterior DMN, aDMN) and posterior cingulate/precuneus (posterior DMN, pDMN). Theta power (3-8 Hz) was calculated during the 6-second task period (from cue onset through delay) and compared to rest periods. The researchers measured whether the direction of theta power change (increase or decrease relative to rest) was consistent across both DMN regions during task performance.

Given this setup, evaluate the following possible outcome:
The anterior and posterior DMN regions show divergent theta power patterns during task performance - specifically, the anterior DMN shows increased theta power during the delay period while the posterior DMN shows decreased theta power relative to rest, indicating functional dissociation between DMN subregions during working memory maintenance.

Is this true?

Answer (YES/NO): NO